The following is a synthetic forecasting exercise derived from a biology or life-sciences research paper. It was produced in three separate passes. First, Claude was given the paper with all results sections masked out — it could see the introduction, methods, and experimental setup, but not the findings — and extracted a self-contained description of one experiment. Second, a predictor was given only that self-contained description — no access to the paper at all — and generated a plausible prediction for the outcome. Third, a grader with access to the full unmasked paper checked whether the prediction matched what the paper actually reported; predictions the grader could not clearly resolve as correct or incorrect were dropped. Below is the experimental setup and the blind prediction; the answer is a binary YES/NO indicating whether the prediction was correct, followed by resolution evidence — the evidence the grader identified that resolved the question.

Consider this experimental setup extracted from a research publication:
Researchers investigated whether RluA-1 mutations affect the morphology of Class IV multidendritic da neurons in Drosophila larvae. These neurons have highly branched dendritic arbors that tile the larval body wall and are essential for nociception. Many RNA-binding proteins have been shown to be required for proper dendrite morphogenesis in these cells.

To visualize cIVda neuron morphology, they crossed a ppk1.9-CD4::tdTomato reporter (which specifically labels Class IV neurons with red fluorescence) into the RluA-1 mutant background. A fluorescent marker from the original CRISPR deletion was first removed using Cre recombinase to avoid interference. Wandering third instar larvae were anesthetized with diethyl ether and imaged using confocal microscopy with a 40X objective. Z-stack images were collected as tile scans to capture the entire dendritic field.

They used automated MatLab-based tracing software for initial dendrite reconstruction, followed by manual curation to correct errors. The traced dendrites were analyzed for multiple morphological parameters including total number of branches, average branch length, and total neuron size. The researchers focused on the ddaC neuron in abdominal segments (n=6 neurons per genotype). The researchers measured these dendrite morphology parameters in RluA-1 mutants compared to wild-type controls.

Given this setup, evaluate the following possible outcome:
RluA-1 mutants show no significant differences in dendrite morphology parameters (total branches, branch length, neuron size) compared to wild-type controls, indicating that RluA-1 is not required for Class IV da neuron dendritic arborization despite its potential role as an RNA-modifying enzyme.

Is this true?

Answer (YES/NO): NO